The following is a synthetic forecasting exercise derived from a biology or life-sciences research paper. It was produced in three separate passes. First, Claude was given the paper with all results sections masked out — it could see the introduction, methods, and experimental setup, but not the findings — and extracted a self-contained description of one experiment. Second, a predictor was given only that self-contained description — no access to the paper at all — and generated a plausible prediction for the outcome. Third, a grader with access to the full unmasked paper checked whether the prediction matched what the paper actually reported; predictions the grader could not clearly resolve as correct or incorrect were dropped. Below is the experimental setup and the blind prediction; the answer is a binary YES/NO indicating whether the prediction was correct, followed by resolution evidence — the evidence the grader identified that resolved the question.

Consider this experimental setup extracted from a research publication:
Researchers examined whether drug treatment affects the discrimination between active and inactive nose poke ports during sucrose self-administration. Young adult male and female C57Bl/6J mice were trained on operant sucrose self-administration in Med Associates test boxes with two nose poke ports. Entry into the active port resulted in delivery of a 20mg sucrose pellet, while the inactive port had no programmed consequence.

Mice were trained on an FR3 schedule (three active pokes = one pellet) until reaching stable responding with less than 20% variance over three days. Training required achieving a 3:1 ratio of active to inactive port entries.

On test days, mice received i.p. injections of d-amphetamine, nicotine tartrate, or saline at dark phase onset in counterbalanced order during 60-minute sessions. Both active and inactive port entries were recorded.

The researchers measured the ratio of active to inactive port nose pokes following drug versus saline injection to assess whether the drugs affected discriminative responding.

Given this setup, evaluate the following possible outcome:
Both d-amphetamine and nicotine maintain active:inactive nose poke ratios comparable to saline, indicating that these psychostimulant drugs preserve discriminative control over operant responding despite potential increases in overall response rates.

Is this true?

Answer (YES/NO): NO